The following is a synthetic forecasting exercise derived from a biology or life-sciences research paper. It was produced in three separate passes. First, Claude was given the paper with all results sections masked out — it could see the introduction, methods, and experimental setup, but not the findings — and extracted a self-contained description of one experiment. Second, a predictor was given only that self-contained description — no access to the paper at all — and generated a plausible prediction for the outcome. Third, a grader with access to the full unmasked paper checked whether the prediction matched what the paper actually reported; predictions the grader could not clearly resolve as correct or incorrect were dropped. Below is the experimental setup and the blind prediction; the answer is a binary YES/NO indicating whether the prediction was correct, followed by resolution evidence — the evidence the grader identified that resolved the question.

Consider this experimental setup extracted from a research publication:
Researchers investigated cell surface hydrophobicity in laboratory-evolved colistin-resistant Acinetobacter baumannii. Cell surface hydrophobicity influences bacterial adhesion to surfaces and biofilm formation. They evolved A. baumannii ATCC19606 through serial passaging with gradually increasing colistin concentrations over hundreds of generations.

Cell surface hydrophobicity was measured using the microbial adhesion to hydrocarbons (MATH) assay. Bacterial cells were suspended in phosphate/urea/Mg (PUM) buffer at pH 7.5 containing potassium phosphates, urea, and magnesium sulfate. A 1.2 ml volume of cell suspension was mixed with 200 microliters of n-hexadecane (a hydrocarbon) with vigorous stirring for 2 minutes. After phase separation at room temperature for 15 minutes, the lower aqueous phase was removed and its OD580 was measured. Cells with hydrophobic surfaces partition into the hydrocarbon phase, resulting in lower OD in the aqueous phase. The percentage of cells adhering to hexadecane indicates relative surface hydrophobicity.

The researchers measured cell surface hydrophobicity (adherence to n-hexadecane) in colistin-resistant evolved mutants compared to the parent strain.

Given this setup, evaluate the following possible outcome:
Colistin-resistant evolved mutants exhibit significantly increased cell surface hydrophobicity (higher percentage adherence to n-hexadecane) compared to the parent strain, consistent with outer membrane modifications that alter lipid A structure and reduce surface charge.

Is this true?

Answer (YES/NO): NO